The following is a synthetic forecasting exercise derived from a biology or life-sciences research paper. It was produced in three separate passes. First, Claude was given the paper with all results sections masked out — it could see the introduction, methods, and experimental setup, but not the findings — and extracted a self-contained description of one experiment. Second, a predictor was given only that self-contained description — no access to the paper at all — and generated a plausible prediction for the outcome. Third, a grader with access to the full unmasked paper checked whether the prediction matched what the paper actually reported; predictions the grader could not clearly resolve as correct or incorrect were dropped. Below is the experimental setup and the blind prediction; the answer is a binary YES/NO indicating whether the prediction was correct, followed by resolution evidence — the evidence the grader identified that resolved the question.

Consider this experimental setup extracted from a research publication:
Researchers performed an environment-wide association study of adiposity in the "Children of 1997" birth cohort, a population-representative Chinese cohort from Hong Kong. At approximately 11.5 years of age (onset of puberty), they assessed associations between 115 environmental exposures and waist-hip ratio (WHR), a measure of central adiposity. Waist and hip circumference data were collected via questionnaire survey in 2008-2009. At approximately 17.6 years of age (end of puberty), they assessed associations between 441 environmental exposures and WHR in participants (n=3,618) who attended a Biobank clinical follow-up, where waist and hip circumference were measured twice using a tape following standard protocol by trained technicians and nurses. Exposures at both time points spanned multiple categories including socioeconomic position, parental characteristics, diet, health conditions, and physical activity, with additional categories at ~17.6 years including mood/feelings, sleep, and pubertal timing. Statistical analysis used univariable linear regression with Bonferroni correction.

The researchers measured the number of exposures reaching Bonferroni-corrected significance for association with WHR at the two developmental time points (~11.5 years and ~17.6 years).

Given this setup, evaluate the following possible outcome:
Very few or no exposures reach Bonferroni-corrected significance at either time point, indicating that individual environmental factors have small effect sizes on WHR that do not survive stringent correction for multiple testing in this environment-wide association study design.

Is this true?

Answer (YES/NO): NO